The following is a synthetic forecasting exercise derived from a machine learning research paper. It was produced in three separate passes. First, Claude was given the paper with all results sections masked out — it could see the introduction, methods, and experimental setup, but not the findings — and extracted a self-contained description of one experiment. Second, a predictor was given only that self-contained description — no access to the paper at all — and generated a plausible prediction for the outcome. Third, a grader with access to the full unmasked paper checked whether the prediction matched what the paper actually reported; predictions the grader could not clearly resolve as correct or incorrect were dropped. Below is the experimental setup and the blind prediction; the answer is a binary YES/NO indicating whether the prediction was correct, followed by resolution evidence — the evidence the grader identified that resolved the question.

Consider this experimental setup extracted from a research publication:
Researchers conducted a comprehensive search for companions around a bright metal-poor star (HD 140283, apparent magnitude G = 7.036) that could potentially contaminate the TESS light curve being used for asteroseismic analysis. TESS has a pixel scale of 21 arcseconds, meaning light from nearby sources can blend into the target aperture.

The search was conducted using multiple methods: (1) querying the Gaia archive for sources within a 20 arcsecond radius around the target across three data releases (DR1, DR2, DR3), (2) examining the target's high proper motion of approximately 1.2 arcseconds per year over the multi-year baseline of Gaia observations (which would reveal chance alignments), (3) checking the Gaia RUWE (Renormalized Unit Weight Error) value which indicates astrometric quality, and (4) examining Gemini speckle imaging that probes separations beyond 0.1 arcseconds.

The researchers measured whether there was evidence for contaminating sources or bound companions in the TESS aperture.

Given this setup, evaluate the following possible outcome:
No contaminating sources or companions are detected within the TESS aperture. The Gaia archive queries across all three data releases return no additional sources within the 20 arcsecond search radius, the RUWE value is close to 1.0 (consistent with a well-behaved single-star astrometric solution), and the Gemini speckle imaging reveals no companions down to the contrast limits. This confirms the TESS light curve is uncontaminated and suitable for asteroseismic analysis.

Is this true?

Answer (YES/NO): YES